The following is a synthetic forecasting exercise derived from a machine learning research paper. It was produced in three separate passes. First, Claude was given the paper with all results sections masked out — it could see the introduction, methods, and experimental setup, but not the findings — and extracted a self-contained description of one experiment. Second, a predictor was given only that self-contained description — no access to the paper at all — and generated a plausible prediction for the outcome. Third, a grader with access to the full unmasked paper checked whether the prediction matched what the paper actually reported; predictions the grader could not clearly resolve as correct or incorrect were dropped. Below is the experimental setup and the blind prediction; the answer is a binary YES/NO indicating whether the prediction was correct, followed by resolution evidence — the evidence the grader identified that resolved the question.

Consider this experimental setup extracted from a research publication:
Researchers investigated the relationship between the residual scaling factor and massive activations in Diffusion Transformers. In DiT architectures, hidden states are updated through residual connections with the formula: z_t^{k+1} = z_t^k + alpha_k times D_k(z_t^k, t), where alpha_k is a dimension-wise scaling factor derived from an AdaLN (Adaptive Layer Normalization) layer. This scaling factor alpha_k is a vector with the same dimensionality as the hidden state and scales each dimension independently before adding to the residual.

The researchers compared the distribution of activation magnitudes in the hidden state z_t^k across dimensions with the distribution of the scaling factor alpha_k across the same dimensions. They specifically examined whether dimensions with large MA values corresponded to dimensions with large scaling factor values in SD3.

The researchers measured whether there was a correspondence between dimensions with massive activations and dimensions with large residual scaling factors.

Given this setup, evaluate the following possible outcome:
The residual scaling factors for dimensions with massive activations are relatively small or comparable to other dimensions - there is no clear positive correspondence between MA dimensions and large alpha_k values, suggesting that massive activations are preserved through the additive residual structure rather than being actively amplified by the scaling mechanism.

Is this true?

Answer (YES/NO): NO